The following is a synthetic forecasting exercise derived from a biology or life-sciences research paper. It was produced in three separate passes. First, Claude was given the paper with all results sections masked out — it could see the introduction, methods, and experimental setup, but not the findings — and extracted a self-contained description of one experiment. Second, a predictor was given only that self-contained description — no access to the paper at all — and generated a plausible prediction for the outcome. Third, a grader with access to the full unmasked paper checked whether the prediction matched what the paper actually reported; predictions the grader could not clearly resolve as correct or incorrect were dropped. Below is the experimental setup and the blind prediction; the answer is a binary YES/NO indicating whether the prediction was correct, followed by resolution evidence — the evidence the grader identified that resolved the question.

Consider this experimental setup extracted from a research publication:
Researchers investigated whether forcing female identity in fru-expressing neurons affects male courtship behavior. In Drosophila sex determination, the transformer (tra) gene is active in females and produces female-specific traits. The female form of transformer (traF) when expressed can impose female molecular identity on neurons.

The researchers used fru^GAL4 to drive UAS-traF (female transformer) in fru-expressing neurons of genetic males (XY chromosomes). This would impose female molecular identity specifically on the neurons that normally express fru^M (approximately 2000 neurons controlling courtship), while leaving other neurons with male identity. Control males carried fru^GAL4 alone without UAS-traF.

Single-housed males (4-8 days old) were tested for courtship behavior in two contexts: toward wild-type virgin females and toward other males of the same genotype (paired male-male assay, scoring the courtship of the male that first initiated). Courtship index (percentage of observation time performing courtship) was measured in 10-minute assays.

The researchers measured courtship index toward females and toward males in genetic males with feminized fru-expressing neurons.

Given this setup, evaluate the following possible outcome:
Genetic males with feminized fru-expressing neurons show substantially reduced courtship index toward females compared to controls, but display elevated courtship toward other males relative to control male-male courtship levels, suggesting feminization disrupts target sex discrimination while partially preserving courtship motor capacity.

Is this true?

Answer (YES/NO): NO